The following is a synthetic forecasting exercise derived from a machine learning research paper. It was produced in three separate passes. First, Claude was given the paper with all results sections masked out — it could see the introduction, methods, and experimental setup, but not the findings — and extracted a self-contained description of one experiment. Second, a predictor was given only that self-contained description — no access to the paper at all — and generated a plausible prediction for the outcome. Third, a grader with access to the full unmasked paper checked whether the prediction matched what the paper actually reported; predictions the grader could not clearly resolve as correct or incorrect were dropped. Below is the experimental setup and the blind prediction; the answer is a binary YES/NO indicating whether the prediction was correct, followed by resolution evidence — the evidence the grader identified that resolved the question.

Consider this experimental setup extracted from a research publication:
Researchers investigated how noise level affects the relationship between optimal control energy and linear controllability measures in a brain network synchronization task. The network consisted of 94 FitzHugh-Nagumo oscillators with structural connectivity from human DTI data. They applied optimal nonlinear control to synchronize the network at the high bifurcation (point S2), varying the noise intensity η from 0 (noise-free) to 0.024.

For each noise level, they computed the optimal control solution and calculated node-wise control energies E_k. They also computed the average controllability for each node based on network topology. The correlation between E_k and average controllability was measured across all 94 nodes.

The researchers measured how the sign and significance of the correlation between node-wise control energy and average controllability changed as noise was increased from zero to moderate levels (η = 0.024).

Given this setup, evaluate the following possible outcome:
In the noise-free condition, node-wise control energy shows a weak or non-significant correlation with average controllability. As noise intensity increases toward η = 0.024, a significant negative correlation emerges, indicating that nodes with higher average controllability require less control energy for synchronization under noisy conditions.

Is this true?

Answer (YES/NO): NO